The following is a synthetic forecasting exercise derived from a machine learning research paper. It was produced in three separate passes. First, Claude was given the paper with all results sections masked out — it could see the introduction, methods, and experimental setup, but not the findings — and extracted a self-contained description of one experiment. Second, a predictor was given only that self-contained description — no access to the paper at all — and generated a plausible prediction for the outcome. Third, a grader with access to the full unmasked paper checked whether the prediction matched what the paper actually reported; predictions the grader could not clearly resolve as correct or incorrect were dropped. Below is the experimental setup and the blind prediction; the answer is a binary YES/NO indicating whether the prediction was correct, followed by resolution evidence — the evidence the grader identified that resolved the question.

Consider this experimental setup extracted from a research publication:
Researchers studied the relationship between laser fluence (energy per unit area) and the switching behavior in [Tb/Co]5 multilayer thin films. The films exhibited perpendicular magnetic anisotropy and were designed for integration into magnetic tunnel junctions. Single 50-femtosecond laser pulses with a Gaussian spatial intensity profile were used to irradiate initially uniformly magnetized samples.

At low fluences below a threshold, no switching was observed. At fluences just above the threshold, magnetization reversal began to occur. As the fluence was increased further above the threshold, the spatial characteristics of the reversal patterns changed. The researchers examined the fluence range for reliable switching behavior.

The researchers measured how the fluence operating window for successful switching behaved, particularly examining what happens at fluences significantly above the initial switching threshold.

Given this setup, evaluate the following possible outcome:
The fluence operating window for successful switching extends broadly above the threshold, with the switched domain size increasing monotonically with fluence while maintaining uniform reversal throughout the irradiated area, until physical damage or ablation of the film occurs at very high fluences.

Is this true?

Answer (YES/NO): NO